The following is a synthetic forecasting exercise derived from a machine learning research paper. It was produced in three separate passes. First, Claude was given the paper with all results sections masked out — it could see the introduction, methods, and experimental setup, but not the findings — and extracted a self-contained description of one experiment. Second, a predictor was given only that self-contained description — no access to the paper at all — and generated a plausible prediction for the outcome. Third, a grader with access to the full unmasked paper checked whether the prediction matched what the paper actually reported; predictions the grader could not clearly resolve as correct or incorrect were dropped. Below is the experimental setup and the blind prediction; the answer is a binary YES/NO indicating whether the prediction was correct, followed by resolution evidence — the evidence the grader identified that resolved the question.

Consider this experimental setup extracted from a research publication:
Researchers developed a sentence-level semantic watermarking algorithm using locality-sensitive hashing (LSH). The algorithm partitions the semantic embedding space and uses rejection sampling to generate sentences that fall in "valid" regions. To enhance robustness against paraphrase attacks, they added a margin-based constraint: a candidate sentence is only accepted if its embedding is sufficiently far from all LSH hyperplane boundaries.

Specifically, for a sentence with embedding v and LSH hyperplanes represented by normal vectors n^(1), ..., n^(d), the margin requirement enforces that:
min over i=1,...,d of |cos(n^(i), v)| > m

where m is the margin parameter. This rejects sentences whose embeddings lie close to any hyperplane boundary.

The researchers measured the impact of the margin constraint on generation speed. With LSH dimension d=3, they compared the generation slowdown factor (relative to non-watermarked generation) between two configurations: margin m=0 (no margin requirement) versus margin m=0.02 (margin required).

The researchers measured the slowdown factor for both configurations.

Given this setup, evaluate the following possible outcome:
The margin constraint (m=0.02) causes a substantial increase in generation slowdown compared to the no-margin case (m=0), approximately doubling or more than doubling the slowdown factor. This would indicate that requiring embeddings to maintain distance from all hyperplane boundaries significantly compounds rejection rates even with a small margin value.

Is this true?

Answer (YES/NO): YES